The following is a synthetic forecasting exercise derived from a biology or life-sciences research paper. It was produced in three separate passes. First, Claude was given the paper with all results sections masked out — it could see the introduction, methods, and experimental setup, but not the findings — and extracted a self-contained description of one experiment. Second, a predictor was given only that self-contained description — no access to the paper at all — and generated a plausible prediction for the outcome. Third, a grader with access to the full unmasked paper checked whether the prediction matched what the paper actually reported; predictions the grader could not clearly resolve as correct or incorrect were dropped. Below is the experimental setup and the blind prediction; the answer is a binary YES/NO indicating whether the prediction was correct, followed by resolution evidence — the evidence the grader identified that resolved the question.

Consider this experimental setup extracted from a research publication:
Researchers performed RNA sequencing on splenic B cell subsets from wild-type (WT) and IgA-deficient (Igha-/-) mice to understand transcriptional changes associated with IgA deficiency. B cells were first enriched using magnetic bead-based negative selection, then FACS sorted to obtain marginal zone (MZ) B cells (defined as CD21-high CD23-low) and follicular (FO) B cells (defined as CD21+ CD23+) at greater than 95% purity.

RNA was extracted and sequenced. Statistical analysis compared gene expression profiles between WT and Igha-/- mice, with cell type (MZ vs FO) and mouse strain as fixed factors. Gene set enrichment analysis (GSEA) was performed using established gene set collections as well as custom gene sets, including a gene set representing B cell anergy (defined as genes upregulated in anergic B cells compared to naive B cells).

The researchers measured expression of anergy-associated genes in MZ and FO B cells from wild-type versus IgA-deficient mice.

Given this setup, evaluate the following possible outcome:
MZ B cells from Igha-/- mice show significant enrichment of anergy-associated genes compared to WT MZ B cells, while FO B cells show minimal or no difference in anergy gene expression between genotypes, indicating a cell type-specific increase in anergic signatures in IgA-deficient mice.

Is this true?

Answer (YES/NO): NO